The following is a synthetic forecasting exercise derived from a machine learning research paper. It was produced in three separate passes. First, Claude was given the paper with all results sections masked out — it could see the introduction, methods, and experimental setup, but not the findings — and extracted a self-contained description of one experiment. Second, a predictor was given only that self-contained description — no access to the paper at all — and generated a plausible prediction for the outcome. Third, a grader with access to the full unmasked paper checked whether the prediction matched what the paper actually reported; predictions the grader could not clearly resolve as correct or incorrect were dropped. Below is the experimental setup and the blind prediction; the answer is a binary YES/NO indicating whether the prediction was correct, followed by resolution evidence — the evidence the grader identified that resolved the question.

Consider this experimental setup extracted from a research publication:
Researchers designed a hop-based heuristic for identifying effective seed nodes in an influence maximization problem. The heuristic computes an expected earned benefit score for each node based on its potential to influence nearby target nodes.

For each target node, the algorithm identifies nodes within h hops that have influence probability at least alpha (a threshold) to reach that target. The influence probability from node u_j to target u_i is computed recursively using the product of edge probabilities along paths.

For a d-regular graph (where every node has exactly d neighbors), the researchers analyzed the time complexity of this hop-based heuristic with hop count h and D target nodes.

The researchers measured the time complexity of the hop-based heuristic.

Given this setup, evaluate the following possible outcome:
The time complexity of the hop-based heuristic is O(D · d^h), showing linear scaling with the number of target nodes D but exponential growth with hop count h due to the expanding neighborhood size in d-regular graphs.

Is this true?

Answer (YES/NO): NO